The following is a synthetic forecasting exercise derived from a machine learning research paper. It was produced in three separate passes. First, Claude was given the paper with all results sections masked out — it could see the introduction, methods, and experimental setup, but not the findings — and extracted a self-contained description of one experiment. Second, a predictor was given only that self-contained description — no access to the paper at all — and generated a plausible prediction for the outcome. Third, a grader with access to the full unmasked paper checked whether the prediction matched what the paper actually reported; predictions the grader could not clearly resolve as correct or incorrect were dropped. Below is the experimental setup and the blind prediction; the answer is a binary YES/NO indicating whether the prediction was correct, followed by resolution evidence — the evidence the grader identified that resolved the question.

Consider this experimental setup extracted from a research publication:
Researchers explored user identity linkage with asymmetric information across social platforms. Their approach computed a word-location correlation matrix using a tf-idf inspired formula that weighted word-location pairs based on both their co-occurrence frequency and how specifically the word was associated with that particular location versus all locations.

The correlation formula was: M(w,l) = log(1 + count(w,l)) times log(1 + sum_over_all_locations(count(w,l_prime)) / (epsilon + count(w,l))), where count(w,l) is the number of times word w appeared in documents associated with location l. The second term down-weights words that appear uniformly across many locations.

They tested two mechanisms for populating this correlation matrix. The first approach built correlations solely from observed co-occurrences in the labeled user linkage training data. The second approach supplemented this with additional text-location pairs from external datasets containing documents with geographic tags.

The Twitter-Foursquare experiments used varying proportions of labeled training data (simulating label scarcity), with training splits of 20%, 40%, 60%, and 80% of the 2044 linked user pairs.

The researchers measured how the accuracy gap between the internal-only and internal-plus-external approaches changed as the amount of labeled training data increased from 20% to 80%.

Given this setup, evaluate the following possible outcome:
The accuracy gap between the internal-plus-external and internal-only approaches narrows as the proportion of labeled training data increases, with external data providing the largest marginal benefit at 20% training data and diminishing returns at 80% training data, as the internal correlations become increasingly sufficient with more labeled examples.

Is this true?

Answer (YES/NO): YES